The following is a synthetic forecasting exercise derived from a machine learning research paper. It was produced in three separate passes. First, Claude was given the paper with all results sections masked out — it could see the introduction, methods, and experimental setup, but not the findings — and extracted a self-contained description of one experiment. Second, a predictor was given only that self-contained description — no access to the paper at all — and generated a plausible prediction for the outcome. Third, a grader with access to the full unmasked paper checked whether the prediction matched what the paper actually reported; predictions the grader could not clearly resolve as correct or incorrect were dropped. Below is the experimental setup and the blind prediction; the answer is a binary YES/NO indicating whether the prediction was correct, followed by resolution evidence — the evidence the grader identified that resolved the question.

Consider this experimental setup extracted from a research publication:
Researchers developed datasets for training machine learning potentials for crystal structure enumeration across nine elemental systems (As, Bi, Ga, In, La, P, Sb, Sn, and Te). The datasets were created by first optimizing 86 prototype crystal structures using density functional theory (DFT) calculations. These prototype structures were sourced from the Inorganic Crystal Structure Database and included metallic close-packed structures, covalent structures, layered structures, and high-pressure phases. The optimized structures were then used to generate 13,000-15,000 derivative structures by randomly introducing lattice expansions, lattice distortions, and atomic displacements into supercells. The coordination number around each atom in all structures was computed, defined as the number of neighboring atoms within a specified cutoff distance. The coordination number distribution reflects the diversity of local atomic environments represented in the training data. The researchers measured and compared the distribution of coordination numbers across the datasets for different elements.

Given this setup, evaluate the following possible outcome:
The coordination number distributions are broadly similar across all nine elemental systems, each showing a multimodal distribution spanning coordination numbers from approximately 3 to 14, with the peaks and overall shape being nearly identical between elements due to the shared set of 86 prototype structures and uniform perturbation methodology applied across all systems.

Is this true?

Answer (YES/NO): NO